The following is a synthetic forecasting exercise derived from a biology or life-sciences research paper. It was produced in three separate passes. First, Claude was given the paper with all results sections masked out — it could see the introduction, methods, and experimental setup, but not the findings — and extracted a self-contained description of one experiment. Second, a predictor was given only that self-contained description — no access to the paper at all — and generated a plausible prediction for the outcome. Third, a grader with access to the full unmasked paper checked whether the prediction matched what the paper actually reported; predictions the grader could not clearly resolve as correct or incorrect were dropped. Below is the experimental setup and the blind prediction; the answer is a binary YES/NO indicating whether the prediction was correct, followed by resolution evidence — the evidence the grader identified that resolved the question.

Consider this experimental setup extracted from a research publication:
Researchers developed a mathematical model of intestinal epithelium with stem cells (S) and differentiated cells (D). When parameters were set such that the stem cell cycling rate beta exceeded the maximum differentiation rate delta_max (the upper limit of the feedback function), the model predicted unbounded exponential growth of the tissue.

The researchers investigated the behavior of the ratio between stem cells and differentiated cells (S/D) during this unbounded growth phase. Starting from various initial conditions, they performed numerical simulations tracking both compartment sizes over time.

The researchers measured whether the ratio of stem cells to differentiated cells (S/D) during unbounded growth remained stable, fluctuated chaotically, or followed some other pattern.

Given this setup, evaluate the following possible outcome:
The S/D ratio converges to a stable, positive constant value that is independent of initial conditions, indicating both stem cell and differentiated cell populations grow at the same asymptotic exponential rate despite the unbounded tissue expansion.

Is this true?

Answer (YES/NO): YES